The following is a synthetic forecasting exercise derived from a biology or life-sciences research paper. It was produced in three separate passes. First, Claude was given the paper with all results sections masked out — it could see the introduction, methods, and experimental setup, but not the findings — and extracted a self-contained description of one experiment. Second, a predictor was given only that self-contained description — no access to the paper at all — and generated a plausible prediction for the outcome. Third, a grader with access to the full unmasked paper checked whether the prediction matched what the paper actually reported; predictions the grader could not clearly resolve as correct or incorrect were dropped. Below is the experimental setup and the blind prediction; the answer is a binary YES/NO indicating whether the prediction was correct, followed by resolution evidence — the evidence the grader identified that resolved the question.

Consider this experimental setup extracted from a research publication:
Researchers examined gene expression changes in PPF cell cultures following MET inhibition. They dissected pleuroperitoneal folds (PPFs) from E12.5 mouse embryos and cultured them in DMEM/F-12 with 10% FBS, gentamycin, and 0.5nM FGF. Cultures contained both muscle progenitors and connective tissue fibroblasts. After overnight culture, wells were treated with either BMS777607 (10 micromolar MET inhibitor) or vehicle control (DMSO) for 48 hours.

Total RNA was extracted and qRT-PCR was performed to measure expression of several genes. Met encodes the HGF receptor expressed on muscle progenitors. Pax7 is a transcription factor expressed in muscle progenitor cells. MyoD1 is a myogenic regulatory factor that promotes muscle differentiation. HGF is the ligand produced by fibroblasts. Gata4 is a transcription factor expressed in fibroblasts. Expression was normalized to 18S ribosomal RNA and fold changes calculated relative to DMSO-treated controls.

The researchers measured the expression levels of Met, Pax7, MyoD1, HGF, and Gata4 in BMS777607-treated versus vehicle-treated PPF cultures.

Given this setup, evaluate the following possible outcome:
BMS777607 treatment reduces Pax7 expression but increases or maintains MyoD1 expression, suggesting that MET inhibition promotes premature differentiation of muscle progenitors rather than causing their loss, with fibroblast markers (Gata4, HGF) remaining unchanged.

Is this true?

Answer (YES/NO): NO